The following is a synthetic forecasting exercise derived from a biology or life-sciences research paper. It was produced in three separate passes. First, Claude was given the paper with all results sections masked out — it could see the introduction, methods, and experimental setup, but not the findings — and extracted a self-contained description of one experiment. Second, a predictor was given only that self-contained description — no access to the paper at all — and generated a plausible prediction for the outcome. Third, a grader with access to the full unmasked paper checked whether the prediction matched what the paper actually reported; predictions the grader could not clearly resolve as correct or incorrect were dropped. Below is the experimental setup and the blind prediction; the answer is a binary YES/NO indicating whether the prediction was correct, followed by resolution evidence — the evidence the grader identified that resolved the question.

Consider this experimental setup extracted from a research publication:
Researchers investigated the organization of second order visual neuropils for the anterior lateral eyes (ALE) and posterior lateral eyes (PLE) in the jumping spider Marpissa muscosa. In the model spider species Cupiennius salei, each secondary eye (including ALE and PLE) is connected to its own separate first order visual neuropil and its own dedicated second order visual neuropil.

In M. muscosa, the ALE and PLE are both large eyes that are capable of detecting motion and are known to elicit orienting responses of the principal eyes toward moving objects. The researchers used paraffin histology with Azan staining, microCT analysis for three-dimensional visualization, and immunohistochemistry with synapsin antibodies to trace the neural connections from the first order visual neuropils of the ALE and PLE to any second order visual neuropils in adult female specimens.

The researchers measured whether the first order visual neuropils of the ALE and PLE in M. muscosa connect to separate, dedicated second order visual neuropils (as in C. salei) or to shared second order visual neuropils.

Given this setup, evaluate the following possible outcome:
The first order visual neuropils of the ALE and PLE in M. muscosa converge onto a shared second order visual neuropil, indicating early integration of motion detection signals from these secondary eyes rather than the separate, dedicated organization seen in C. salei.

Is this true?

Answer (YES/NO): YES